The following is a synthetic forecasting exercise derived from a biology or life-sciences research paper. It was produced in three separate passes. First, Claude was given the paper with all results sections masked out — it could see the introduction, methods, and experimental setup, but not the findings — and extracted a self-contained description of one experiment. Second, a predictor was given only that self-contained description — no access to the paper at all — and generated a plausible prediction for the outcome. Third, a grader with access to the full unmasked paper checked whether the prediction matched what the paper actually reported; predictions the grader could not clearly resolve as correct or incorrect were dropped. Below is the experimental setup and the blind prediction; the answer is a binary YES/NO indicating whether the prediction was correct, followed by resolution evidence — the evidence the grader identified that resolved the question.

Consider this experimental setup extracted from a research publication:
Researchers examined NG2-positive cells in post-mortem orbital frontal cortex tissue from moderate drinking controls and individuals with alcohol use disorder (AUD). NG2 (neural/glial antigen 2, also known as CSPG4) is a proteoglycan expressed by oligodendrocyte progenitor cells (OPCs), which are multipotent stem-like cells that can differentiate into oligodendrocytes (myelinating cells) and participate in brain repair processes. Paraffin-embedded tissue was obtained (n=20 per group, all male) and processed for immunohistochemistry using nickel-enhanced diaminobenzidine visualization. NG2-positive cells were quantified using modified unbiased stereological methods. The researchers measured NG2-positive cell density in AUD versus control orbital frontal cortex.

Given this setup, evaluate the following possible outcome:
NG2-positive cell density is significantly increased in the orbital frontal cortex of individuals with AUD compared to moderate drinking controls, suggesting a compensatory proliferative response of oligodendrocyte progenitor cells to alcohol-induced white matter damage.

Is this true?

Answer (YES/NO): YES